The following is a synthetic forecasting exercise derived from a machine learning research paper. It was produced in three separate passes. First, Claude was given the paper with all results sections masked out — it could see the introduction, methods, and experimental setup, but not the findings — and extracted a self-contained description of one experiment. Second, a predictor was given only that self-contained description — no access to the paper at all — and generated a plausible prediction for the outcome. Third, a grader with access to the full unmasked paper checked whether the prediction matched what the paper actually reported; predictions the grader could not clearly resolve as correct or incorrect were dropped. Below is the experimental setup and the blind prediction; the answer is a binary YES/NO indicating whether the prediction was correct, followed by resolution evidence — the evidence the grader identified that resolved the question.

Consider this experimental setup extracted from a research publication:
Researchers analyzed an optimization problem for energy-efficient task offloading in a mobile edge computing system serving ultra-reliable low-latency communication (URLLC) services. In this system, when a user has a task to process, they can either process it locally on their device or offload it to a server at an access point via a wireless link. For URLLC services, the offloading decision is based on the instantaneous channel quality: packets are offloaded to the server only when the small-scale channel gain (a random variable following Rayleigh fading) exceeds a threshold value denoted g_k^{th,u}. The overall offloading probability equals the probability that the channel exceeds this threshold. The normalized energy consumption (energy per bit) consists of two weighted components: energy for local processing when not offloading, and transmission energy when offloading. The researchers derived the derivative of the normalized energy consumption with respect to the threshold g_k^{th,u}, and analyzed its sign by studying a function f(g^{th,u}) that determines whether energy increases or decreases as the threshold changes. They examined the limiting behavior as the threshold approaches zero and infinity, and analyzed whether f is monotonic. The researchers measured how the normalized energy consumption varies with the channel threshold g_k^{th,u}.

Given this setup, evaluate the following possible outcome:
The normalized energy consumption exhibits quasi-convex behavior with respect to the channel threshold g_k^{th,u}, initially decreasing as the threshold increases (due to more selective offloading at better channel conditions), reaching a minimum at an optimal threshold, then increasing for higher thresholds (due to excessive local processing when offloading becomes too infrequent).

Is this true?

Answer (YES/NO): YES